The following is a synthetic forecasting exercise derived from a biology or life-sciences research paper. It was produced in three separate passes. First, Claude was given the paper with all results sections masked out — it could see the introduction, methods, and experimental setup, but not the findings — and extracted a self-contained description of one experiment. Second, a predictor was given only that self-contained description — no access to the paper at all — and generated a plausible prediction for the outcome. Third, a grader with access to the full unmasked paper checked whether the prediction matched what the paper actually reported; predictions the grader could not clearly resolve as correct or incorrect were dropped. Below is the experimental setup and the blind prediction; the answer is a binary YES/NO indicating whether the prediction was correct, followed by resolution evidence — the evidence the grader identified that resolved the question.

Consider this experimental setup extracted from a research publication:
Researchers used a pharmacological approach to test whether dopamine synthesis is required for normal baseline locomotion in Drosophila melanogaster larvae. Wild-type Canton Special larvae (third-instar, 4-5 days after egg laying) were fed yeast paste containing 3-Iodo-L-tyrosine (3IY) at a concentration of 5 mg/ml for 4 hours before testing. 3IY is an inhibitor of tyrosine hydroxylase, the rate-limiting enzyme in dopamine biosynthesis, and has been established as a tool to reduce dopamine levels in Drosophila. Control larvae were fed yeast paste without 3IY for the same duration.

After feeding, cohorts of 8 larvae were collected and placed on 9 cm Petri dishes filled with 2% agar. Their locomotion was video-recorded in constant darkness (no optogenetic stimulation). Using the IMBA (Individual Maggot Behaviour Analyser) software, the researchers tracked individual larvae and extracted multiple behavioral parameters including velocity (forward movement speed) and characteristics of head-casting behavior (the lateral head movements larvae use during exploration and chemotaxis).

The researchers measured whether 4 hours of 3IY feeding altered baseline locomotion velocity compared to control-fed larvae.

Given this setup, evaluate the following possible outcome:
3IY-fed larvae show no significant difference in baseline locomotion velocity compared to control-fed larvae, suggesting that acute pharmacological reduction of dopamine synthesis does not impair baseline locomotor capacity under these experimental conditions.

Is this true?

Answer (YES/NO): NO